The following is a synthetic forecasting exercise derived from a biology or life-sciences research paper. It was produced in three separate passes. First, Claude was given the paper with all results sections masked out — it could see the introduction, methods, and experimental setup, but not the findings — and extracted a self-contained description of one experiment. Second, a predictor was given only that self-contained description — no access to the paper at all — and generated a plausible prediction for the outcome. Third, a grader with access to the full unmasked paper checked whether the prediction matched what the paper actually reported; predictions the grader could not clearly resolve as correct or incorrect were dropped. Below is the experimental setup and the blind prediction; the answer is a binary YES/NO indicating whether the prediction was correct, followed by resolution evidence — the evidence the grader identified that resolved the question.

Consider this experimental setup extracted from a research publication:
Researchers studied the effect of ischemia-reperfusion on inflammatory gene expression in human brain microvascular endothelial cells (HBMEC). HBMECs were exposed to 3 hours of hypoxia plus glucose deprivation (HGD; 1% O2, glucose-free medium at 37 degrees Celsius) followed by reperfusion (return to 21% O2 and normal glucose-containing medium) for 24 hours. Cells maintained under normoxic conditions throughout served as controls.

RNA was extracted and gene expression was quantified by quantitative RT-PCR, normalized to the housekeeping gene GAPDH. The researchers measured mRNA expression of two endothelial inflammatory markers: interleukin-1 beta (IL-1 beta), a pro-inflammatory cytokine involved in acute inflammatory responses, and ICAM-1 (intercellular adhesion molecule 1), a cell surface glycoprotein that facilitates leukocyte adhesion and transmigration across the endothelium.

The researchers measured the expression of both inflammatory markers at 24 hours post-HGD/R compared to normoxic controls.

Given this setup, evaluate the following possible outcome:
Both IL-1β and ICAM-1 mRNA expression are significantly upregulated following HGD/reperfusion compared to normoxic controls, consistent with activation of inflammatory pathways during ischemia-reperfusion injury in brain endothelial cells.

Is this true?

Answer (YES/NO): NO